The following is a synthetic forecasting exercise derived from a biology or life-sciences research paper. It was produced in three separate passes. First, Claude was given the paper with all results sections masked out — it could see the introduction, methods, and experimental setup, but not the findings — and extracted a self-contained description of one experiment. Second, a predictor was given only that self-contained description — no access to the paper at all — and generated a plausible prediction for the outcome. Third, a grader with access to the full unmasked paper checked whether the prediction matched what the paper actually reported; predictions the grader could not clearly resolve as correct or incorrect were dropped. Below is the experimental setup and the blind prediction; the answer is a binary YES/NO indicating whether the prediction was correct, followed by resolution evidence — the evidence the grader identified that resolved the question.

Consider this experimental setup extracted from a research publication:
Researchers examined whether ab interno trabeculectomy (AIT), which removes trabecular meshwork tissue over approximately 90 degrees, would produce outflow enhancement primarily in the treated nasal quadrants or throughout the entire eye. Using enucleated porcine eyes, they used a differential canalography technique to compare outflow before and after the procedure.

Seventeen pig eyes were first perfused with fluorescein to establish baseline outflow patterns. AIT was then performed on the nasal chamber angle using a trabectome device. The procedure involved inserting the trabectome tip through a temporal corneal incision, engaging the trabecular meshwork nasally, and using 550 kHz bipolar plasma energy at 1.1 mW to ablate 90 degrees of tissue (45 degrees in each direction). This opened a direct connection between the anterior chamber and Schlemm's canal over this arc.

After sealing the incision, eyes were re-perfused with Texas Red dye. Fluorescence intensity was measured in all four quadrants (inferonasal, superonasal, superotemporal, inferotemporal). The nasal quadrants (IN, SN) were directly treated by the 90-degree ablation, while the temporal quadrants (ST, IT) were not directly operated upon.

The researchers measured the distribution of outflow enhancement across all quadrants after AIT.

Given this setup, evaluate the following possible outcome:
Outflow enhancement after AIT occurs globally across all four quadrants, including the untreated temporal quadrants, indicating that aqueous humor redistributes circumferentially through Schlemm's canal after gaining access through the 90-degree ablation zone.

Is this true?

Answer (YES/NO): YES